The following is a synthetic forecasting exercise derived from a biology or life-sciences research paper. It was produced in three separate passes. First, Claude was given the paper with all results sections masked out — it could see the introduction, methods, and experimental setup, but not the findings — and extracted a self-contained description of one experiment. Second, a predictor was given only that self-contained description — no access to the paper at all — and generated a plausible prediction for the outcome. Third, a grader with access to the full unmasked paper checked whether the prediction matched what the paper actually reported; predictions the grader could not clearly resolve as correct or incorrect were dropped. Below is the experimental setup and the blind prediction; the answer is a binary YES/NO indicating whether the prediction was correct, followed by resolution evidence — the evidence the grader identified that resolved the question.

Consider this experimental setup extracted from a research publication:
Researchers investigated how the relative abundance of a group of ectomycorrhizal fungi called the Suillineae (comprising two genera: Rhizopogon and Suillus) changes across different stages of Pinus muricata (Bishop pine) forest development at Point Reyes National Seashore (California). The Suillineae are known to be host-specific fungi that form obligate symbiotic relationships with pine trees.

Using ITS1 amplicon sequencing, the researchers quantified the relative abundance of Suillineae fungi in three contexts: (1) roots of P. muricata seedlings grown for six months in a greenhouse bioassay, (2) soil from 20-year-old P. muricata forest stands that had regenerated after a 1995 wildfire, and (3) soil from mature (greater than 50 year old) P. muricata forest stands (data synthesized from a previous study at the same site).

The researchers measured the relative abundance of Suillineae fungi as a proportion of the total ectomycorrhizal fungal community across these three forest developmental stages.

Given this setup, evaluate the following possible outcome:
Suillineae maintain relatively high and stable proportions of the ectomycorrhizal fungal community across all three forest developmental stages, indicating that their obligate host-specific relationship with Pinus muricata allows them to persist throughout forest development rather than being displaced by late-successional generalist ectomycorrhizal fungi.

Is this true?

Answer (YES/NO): NO